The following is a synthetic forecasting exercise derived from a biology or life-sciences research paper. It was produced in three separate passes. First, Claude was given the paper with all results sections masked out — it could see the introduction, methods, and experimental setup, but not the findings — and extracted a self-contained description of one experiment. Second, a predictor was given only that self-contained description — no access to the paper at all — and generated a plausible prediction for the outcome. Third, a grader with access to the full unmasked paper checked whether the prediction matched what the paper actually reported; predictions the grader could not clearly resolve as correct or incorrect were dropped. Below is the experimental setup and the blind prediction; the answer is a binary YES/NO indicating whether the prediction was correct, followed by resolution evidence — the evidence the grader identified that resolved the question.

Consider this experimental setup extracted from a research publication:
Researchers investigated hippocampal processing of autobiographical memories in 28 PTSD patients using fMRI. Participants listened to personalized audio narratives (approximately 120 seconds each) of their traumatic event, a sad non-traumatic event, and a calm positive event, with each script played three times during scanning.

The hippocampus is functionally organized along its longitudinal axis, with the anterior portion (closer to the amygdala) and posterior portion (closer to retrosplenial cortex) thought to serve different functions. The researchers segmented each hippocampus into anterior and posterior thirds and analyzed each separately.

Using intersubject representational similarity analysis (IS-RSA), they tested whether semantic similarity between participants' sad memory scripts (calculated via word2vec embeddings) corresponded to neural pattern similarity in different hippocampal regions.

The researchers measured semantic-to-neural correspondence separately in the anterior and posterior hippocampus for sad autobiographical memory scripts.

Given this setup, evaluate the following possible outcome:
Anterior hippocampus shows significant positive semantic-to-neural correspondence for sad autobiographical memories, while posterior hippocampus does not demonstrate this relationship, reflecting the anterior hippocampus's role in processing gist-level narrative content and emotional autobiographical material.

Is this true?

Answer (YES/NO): NO